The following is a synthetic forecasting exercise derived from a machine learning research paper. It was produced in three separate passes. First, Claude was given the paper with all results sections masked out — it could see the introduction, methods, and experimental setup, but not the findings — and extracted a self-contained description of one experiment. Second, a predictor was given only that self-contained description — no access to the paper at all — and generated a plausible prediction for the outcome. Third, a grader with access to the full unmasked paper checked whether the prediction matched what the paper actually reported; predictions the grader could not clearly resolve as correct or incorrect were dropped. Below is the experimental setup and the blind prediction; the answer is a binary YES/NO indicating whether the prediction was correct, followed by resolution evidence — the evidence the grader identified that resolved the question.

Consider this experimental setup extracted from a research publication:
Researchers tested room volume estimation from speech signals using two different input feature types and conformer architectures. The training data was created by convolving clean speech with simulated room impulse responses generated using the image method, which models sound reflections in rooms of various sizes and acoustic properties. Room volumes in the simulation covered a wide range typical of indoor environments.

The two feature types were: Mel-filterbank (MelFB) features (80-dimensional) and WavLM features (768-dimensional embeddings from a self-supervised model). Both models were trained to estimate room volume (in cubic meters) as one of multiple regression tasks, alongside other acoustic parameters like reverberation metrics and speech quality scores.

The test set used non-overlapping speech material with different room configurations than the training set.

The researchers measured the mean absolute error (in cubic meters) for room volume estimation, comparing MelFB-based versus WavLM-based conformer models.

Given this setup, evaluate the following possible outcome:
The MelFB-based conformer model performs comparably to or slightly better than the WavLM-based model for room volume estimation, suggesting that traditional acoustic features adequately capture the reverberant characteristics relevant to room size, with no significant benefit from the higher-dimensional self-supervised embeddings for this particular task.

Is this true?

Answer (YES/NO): YES